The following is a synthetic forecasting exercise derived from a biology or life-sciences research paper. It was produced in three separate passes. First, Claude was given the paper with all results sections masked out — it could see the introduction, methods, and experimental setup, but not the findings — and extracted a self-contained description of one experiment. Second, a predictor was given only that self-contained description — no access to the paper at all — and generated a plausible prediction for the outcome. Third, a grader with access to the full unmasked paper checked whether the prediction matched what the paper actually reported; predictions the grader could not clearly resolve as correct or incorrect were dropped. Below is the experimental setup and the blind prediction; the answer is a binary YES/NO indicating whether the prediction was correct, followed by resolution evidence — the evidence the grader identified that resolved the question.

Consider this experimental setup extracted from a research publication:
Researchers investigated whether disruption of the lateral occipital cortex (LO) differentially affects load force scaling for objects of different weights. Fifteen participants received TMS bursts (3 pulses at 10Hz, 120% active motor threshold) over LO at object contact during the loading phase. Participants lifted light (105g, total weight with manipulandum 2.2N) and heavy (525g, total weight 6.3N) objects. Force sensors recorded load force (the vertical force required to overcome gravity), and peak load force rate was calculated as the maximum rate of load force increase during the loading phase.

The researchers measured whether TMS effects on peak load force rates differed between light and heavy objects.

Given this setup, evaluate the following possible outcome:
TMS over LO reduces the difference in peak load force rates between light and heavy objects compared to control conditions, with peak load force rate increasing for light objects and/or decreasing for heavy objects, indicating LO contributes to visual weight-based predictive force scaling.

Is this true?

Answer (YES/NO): NO